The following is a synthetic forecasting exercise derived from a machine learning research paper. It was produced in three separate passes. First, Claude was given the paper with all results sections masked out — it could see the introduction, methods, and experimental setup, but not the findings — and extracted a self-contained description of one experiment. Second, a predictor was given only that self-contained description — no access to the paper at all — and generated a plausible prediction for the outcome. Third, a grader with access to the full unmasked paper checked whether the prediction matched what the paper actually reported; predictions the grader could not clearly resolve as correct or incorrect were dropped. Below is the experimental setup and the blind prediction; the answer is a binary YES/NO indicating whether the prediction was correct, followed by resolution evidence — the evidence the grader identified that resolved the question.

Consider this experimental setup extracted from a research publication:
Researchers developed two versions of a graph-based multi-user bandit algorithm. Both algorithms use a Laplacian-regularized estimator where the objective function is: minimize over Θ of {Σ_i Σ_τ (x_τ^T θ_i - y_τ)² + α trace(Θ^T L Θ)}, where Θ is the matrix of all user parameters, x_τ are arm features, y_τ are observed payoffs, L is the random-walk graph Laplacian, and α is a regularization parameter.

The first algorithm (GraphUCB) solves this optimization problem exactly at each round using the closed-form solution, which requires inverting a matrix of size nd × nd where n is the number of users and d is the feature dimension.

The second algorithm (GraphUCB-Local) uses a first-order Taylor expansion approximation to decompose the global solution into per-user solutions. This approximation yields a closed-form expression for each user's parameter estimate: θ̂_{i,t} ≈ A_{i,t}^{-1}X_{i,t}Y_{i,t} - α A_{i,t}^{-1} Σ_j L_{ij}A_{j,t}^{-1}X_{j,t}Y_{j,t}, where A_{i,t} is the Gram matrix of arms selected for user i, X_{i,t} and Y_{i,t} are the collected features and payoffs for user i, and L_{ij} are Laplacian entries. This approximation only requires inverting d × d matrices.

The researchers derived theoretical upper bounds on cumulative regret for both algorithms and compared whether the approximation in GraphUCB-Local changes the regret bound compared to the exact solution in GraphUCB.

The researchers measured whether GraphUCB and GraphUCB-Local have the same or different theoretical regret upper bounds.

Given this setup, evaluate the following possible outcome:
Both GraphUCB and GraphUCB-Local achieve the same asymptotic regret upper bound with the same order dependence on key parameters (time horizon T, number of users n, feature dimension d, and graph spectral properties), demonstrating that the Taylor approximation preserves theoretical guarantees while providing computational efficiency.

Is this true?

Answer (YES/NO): YES